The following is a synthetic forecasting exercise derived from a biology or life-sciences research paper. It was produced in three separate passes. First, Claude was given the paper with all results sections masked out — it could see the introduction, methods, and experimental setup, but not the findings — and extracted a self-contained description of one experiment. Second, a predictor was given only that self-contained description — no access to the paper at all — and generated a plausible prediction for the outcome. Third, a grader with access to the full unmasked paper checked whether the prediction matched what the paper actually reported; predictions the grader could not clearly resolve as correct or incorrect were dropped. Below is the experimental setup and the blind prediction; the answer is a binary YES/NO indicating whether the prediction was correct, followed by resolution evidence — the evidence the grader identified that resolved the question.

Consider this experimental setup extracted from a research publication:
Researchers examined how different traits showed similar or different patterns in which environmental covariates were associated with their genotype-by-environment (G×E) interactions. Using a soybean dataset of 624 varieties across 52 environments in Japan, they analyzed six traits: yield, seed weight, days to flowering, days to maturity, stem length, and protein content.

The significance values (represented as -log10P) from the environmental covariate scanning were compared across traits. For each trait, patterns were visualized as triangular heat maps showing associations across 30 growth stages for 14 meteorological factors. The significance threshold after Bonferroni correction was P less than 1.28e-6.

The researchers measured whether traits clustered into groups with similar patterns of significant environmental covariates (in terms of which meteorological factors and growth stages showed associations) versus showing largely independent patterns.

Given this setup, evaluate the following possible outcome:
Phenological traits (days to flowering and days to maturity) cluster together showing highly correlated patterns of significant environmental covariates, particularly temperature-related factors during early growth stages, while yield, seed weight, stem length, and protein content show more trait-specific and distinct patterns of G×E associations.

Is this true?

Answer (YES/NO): NO